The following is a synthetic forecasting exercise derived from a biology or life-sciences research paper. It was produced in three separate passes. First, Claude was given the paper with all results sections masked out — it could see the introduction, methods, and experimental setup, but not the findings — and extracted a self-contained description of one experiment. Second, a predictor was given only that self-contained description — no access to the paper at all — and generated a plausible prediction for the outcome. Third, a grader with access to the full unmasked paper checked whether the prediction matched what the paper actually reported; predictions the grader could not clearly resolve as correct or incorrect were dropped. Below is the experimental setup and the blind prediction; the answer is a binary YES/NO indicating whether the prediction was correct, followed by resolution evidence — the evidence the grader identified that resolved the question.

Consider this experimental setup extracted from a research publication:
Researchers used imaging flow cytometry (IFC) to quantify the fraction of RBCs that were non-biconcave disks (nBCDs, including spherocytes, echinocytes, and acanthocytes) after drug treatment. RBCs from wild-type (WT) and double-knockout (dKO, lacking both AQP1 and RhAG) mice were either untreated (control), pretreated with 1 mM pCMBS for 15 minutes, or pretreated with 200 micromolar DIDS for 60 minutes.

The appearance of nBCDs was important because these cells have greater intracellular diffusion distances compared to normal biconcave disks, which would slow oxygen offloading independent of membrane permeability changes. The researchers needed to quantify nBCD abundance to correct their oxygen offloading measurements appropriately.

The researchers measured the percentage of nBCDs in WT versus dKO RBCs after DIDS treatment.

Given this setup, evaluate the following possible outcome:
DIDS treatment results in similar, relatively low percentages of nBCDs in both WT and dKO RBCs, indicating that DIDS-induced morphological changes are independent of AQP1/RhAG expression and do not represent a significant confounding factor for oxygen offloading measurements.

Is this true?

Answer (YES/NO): NO